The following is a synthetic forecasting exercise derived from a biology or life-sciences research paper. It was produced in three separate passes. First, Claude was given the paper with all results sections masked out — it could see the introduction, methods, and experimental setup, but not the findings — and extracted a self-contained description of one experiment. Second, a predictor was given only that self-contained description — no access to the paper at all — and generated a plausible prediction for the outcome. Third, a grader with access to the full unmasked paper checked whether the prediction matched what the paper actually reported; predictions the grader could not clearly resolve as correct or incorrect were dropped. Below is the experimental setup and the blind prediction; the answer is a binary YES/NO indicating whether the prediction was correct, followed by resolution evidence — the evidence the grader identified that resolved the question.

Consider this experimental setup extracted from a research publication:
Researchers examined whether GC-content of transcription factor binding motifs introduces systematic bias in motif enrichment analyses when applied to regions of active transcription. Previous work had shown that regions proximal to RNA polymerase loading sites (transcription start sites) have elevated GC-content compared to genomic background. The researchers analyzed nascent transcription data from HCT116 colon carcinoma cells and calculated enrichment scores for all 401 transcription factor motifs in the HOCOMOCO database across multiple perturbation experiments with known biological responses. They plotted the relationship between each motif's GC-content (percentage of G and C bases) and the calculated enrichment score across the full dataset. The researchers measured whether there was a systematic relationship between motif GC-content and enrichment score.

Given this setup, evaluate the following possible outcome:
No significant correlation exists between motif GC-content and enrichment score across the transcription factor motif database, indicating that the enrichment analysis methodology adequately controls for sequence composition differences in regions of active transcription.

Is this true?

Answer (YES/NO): NO